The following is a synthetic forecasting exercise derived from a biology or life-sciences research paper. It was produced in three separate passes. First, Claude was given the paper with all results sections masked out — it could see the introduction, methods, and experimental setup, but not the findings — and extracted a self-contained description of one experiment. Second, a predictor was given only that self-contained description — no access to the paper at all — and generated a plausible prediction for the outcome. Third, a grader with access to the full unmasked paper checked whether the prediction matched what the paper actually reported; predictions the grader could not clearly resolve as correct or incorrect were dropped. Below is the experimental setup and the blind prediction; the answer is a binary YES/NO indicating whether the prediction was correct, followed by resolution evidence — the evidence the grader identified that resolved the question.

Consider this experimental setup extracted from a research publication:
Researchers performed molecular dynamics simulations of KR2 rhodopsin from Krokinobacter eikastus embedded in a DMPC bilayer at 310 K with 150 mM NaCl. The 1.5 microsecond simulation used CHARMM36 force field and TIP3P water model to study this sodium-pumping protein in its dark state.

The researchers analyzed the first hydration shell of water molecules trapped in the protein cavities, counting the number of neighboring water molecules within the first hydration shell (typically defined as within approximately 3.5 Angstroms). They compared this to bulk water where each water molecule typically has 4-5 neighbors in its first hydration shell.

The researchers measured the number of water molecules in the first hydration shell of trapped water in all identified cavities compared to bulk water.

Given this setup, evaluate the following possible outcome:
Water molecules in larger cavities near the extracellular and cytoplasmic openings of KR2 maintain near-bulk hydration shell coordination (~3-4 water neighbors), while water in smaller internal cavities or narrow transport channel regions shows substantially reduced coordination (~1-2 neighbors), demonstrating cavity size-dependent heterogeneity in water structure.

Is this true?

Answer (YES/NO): NO